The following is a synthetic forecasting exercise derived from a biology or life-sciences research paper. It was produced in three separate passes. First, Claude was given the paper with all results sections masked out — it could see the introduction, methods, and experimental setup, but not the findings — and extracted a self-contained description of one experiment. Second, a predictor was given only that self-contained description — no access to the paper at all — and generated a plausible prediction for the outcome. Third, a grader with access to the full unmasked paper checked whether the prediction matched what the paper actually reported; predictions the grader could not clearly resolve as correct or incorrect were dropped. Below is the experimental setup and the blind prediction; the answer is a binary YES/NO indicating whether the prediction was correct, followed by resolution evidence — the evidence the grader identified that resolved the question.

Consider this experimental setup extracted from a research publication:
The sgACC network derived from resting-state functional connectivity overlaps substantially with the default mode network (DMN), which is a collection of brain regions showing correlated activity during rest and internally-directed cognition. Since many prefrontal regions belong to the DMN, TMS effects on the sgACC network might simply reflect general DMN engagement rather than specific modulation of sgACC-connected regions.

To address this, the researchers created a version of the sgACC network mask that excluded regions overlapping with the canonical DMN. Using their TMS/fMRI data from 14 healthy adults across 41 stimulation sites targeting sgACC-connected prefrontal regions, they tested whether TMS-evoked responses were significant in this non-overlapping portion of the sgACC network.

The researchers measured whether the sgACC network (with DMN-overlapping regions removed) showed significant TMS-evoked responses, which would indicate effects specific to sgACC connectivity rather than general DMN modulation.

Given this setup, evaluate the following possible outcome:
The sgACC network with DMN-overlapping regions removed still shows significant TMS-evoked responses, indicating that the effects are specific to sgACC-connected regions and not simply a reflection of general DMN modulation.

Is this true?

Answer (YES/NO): YES